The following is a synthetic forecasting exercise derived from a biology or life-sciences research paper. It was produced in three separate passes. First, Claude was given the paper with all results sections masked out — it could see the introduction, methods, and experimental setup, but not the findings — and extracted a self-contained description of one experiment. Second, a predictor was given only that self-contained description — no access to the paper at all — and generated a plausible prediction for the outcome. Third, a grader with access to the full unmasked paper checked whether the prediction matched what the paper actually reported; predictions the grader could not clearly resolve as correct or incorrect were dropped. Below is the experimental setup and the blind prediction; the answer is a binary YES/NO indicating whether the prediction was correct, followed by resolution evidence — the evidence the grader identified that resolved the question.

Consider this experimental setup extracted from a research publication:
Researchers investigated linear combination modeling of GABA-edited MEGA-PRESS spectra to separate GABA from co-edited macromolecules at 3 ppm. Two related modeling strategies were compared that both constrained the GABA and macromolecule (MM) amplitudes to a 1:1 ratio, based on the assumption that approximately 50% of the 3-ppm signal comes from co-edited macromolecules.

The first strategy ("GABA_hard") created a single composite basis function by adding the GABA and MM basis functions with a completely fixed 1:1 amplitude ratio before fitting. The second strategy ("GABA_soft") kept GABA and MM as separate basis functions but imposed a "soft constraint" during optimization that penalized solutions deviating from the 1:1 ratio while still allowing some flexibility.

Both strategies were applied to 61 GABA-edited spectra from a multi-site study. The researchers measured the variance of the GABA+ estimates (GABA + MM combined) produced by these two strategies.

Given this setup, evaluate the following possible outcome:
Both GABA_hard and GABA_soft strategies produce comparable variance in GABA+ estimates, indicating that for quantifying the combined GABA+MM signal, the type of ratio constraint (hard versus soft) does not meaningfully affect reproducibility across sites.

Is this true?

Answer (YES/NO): YES